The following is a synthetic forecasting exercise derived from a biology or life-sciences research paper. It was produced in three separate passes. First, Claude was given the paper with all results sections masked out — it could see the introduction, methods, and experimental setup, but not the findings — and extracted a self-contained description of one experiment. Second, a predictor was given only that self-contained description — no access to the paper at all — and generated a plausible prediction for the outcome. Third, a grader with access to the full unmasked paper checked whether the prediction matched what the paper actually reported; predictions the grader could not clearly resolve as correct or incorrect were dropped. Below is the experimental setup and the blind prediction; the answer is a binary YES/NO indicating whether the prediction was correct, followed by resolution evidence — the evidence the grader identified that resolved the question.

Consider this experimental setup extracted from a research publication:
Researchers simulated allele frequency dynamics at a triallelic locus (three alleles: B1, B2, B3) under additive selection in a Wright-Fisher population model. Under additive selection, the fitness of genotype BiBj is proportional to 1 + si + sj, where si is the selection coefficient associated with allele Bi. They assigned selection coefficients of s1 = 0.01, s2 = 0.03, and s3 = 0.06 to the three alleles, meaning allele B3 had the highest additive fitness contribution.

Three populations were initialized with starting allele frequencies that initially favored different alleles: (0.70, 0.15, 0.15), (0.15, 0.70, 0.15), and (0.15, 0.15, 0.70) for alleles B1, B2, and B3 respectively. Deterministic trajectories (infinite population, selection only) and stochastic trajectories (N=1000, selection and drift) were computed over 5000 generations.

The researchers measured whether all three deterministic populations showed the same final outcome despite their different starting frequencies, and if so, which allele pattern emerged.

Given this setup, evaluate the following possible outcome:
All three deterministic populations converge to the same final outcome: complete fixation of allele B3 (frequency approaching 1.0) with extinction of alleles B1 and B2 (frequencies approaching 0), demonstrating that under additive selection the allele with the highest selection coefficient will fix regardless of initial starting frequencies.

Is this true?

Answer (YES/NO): YES